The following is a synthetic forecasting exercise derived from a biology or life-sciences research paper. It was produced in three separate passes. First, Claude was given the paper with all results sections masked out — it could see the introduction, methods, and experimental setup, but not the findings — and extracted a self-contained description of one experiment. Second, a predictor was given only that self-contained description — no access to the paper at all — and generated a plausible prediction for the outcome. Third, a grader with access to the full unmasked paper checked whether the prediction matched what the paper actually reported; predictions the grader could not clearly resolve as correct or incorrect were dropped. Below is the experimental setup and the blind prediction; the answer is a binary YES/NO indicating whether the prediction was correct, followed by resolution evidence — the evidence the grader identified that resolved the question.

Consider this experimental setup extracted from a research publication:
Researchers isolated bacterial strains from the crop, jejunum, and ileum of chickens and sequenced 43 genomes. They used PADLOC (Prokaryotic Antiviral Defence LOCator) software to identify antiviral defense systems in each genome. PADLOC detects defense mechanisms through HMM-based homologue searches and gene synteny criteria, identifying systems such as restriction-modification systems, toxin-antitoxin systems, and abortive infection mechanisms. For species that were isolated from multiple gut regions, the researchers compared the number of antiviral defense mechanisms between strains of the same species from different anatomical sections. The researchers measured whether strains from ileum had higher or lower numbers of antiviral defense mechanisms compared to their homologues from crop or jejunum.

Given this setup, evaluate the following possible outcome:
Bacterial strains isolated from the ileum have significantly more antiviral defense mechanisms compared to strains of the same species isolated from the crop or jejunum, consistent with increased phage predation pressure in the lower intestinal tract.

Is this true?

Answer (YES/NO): YES